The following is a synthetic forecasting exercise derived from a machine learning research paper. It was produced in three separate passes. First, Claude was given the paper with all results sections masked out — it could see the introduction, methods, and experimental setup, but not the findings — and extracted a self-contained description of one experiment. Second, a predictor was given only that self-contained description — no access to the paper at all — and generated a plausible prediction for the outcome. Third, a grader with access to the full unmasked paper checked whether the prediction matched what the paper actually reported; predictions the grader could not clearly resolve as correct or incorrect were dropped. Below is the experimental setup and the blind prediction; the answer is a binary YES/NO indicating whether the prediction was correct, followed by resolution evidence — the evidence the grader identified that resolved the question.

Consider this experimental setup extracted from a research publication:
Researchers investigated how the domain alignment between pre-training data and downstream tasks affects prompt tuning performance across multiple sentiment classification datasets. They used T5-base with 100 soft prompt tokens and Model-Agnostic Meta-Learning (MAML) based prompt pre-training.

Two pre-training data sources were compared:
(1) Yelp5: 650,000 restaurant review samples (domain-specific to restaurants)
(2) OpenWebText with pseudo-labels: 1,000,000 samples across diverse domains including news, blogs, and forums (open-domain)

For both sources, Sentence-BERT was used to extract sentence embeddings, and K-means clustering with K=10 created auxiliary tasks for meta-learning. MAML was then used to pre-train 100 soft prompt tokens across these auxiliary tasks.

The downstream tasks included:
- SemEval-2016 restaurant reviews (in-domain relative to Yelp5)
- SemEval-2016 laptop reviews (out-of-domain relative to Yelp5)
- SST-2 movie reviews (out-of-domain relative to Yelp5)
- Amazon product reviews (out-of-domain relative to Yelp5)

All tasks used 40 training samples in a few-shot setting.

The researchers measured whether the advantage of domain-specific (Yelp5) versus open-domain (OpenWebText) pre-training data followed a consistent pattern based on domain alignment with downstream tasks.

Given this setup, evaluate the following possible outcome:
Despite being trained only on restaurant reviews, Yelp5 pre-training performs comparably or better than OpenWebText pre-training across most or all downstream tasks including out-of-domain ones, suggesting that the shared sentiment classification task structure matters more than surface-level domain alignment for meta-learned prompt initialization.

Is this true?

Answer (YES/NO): YES